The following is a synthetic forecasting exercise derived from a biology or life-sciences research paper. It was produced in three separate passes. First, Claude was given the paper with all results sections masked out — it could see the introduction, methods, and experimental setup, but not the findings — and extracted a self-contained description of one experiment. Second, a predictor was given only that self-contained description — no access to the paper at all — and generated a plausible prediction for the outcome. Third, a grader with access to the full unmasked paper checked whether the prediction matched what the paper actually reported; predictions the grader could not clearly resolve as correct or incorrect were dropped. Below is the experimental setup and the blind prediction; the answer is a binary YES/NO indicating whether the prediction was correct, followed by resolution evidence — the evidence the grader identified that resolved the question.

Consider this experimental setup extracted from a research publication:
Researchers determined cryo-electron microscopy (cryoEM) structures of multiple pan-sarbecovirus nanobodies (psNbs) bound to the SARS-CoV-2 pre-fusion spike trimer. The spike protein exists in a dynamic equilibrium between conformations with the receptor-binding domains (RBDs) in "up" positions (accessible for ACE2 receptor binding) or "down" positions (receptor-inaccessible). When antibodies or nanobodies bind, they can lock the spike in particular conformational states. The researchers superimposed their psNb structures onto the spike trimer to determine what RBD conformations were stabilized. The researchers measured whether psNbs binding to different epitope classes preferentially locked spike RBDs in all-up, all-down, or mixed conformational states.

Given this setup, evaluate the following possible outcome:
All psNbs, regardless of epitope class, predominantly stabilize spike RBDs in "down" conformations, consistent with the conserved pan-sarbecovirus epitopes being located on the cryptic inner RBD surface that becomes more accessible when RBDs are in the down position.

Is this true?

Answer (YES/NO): NO